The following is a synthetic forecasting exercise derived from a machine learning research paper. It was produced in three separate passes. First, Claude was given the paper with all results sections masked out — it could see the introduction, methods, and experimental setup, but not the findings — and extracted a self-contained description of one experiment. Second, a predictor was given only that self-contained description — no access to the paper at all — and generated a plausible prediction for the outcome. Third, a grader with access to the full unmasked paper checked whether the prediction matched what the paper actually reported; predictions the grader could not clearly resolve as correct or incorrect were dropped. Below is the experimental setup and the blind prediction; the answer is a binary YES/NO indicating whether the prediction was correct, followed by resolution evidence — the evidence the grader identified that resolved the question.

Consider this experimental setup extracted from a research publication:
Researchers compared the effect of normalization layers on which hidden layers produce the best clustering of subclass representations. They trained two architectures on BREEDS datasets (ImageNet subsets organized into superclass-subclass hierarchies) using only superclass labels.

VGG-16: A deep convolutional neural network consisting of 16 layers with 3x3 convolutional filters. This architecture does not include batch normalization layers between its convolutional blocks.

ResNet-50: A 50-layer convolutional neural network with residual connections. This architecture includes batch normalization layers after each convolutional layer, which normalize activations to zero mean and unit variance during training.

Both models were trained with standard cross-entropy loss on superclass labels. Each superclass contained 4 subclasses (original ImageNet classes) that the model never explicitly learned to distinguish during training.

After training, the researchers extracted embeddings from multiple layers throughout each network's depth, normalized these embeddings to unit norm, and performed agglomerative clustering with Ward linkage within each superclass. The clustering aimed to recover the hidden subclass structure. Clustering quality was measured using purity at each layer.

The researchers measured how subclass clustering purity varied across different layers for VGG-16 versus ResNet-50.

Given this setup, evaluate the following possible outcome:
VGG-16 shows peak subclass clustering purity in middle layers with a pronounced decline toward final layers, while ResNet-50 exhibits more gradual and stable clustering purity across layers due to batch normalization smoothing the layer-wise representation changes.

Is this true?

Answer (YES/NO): NO